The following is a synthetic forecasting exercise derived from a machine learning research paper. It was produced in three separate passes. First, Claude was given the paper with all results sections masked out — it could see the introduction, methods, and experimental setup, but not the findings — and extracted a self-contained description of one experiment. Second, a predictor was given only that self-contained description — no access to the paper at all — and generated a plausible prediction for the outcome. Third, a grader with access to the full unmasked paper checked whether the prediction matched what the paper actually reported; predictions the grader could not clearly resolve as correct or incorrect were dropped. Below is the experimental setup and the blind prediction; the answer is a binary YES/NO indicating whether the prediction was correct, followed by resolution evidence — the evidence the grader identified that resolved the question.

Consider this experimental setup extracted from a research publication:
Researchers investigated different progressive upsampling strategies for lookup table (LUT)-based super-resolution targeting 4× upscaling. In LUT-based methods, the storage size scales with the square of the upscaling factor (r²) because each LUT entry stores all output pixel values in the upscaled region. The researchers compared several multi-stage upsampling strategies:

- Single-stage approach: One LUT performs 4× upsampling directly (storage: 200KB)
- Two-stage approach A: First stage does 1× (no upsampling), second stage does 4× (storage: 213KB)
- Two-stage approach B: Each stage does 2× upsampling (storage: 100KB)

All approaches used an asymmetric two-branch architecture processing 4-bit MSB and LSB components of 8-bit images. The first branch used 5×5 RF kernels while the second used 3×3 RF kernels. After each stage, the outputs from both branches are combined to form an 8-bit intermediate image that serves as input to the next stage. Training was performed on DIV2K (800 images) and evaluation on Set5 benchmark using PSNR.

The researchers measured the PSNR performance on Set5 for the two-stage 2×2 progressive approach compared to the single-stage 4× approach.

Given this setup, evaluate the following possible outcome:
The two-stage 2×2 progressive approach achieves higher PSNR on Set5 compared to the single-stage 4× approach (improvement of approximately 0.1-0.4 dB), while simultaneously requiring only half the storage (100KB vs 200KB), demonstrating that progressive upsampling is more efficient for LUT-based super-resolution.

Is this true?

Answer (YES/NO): YES